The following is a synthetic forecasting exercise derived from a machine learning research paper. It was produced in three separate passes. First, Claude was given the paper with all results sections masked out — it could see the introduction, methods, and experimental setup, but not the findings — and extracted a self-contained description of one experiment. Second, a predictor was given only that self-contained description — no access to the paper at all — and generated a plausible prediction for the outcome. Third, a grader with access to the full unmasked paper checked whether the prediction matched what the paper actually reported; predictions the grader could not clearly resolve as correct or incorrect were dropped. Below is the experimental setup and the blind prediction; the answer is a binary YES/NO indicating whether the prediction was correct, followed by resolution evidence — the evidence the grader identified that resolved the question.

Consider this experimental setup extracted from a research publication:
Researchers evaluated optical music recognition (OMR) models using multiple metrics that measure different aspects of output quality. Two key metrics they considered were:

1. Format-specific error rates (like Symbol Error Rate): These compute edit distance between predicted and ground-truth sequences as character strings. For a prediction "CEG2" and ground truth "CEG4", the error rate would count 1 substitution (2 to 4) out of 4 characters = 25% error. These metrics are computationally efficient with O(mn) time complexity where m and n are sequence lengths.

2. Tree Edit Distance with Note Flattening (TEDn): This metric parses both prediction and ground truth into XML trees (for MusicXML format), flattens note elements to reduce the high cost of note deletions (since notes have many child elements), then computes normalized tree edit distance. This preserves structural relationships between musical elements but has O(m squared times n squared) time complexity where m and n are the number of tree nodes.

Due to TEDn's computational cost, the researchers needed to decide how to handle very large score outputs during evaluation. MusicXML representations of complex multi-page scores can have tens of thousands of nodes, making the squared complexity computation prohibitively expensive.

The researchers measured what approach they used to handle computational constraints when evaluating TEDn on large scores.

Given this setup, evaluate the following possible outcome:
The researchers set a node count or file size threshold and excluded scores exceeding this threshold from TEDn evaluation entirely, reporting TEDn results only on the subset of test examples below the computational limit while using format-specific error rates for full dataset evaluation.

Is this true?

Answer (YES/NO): NO